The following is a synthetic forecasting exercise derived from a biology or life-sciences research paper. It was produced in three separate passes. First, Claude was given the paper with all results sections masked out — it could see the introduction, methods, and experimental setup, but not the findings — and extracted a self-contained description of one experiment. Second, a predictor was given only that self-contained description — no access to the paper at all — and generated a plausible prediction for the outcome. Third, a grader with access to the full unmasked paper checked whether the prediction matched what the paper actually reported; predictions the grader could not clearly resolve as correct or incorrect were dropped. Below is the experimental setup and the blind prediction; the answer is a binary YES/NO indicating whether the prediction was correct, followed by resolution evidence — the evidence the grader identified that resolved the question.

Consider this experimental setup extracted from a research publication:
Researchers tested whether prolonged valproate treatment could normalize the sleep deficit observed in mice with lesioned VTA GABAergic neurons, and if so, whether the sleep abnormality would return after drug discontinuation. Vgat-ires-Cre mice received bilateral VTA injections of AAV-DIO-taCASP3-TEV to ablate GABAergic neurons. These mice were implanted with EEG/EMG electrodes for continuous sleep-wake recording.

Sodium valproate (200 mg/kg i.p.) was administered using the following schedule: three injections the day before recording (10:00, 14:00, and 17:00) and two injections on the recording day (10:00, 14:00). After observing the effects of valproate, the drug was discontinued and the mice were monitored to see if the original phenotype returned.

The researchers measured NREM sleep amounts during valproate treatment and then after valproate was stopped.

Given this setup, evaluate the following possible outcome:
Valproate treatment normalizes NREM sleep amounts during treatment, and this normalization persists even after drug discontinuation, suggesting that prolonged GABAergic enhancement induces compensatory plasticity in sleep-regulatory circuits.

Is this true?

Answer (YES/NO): NO